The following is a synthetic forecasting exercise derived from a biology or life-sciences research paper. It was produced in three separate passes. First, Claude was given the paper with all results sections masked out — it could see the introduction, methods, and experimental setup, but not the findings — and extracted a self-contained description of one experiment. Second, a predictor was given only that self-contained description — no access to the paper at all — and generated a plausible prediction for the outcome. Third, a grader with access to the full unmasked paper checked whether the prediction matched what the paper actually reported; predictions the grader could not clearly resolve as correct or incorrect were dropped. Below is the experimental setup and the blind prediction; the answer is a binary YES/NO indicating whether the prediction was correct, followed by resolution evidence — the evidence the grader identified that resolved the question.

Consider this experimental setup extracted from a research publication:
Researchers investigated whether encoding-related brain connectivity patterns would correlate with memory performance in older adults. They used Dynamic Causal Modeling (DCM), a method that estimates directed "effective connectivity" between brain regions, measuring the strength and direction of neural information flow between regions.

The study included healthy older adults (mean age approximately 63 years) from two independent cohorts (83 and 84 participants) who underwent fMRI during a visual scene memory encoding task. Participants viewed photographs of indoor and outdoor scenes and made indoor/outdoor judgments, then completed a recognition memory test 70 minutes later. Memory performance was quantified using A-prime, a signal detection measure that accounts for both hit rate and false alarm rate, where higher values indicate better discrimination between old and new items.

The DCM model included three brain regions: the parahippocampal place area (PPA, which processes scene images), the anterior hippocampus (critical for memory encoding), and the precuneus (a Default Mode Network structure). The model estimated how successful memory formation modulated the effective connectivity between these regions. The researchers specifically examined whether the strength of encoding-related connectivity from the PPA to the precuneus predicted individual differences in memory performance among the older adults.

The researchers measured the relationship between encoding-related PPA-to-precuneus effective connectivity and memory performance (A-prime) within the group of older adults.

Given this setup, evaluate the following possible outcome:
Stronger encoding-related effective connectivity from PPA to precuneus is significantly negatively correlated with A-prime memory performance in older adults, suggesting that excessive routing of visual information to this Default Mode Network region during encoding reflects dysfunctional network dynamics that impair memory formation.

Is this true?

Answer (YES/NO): NO